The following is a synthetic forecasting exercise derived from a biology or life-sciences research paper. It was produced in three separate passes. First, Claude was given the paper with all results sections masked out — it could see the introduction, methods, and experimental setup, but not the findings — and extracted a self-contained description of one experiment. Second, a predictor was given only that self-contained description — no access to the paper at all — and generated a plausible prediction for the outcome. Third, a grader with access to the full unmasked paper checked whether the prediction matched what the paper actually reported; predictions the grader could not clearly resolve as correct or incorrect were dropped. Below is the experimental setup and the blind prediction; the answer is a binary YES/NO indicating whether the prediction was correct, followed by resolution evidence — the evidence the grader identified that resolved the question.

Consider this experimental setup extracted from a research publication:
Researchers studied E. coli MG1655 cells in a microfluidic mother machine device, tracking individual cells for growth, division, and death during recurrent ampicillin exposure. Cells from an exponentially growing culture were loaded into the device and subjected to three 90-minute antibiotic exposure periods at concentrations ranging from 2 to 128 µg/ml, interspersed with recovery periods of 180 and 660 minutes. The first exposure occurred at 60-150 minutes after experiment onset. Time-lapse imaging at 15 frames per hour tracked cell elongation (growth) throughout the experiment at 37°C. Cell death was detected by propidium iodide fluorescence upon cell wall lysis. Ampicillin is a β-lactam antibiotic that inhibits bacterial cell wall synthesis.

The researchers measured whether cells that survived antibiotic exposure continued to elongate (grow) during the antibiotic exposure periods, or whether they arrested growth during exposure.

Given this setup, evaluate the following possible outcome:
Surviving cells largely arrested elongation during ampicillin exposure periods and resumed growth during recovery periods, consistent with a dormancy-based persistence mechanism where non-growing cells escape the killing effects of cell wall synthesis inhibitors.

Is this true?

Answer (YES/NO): NO